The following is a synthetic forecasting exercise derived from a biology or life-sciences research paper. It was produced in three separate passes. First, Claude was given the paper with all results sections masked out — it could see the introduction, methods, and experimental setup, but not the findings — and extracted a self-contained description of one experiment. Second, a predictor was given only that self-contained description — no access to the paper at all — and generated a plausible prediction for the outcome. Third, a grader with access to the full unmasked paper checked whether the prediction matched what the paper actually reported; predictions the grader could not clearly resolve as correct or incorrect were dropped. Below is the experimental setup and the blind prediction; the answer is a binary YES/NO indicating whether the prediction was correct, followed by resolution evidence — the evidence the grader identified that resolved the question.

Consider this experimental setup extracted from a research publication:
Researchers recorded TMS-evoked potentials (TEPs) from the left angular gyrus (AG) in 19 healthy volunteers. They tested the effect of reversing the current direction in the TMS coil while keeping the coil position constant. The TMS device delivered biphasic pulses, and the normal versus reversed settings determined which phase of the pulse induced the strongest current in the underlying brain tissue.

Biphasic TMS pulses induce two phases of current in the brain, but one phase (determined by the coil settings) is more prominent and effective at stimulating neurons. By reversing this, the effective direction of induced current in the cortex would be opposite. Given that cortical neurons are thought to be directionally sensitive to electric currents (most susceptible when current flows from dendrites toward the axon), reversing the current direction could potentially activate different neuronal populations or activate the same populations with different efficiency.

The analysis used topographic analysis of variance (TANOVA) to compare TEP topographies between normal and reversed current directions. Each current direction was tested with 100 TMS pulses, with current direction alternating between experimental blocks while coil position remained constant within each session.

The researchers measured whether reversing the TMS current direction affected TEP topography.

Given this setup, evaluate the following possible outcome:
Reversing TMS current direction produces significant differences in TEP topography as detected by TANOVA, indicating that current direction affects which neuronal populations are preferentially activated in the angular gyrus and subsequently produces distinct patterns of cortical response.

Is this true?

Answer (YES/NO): NO